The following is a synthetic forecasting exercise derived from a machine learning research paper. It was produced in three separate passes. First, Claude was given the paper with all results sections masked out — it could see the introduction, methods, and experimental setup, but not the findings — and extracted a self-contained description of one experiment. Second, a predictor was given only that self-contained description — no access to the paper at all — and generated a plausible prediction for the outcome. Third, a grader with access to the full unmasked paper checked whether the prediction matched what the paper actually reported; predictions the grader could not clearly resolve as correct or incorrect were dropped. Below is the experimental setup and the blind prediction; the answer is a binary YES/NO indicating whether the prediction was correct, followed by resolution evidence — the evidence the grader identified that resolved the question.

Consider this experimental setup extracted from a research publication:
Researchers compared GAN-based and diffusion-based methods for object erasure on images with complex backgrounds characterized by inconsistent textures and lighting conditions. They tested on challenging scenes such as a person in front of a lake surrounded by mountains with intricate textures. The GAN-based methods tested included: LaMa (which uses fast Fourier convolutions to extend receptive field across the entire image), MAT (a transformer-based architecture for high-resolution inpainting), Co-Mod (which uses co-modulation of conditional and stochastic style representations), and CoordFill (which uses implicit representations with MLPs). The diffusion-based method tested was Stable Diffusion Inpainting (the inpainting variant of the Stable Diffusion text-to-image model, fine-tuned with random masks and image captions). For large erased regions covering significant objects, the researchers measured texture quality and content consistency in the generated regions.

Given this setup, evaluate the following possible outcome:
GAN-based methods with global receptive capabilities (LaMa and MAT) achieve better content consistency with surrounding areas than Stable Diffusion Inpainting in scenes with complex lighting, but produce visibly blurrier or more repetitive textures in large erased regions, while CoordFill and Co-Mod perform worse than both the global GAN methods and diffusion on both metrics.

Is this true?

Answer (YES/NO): NO